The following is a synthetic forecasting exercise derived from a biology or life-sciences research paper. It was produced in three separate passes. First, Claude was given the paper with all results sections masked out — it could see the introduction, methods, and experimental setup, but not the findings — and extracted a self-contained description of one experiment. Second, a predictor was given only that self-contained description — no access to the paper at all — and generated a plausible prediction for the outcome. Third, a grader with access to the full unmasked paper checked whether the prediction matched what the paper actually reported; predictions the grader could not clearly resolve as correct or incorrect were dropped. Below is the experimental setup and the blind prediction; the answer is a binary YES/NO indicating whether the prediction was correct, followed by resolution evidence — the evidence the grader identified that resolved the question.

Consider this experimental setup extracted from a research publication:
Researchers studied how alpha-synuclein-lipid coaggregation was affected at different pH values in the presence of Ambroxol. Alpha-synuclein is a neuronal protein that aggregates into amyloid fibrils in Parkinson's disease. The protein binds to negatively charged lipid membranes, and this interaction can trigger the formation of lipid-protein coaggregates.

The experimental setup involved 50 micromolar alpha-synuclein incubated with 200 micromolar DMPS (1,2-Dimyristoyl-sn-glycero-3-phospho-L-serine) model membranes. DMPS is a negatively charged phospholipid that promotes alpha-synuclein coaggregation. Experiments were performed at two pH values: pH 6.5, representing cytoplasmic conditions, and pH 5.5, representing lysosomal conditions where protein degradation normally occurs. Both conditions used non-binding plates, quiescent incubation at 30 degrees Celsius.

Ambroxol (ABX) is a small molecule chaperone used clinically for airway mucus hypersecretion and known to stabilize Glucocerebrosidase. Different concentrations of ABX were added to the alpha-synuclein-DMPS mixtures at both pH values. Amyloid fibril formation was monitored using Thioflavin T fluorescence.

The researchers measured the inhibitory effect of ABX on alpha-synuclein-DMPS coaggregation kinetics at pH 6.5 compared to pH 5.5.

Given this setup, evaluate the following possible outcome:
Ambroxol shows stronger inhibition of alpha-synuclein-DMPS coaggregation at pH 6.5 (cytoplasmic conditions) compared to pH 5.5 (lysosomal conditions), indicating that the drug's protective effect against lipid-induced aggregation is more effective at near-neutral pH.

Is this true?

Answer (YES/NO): NO